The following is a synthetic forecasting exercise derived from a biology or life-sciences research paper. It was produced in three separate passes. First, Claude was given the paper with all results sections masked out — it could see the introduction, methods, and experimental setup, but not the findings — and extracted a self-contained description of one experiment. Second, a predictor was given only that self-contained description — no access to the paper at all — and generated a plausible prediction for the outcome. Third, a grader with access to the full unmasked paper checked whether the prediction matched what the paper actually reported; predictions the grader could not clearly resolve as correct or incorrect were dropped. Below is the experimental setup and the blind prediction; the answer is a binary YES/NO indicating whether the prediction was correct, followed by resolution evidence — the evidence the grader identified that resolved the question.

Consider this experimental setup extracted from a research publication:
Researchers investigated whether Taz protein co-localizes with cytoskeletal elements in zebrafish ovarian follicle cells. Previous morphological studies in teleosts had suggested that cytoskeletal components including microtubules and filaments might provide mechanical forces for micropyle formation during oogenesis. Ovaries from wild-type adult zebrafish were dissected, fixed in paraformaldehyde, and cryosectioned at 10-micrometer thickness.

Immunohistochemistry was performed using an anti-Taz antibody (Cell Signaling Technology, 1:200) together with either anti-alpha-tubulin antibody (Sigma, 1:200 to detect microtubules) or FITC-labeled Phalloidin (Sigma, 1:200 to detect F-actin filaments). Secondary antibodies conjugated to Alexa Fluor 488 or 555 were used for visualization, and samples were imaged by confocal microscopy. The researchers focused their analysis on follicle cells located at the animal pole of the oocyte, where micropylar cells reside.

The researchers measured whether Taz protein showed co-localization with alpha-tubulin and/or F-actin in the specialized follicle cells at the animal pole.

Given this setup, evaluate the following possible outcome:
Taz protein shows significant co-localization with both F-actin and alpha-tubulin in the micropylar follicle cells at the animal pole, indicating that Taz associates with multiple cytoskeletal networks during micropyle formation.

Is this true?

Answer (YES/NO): YES